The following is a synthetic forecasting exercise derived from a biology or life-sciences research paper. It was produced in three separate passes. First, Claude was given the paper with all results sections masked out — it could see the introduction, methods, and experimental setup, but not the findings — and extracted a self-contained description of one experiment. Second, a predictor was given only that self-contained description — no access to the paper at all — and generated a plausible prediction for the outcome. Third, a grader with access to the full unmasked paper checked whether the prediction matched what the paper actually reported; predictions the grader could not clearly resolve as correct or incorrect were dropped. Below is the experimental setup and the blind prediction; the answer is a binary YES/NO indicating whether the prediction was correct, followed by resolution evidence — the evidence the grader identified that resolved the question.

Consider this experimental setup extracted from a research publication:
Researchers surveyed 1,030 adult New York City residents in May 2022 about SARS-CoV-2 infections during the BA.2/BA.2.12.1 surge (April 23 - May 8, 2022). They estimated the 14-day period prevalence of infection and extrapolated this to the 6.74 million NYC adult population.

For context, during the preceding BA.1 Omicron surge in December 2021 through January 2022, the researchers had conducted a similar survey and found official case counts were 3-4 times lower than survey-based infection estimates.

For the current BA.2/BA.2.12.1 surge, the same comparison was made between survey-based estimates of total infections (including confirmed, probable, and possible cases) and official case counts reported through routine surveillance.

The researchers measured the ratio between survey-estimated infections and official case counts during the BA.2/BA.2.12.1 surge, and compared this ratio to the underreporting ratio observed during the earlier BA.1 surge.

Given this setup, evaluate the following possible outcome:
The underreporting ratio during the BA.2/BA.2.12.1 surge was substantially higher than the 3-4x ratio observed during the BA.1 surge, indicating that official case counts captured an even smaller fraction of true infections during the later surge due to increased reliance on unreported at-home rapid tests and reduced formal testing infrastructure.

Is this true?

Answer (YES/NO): YES